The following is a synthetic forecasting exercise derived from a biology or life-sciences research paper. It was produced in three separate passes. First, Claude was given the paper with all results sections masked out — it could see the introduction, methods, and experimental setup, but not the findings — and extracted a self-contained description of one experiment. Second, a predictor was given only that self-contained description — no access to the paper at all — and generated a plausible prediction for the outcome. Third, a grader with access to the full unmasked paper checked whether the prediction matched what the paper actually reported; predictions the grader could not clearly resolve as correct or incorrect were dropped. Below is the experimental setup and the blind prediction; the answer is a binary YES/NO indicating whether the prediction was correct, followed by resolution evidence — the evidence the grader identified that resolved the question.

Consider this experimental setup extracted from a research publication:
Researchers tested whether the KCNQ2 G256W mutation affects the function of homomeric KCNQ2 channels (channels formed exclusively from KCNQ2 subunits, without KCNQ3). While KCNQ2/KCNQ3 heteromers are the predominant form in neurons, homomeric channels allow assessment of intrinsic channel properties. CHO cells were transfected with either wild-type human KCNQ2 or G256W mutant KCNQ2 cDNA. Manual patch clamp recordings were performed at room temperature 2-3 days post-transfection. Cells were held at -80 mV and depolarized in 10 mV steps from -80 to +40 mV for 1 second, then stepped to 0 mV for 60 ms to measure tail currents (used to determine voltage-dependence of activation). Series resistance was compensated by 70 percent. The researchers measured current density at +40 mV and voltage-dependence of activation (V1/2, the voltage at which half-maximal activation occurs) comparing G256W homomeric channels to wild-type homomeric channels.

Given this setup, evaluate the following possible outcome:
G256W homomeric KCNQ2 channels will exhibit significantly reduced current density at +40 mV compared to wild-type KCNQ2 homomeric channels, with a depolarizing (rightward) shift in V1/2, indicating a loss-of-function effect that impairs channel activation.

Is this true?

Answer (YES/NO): NO